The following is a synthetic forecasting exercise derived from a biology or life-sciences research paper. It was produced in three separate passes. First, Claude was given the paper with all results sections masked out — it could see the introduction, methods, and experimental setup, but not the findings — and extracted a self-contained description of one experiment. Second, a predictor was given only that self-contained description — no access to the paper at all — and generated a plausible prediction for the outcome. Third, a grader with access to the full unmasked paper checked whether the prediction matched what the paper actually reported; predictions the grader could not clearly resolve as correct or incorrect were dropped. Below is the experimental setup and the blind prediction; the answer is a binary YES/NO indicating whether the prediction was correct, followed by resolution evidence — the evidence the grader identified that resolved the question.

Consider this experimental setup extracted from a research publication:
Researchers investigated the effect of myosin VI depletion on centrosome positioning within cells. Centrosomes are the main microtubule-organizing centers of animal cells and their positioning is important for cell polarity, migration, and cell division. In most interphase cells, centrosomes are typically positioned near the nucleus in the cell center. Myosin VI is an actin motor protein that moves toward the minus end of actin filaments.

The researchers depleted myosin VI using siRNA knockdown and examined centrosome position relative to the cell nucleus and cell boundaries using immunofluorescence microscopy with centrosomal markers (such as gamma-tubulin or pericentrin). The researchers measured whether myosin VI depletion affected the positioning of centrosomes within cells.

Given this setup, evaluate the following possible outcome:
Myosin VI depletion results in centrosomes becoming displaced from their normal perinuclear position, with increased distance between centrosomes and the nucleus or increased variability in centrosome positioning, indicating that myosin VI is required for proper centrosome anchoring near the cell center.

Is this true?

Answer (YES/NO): NO